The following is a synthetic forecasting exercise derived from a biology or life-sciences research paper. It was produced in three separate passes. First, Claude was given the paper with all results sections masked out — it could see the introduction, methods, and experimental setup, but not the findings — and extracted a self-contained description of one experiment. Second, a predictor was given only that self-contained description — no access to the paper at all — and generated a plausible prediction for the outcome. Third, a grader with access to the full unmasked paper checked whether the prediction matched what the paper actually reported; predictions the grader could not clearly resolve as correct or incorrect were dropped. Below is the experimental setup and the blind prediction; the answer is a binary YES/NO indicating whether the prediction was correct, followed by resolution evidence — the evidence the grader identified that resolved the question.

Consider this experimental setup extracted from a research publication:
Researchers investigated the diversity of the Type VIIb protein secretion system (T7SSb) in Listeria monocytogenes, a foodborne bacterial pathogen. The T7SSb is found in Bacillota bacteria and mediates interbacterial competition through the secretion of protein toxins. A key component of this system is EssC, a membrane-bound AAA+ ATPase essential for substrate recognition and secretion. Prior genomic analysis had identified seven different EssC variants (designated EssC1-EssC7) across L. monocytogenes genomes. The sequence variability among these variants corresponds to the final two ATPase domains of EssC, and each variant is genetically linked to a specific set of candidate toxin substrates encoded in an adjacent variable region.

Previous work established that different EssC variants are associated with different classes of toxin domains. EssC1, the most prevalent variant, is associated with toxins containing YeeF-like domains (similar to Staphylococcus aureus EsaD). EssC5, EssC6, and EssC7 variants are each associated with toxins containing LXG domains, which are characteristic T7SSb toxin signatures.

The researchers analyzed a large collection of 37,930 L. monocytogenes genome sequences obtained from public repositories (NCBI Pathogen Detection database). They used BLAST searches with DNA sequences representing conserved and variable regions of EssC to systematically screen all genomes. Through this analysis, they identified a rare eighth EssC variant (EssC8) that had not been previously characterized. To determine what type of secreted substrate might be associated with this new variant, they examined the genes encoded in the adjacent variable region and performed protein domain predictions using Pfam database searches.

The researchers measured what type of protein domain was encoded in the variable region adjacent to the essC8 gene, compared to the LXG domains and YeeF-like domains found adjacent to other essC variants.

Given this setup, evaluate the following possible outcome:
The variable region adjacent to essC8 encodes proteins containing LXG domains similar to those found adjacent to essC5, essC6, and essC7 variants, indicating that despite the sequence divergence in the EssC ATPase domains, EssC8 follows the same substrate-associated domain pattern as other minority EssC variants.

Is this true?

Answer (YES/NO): NO